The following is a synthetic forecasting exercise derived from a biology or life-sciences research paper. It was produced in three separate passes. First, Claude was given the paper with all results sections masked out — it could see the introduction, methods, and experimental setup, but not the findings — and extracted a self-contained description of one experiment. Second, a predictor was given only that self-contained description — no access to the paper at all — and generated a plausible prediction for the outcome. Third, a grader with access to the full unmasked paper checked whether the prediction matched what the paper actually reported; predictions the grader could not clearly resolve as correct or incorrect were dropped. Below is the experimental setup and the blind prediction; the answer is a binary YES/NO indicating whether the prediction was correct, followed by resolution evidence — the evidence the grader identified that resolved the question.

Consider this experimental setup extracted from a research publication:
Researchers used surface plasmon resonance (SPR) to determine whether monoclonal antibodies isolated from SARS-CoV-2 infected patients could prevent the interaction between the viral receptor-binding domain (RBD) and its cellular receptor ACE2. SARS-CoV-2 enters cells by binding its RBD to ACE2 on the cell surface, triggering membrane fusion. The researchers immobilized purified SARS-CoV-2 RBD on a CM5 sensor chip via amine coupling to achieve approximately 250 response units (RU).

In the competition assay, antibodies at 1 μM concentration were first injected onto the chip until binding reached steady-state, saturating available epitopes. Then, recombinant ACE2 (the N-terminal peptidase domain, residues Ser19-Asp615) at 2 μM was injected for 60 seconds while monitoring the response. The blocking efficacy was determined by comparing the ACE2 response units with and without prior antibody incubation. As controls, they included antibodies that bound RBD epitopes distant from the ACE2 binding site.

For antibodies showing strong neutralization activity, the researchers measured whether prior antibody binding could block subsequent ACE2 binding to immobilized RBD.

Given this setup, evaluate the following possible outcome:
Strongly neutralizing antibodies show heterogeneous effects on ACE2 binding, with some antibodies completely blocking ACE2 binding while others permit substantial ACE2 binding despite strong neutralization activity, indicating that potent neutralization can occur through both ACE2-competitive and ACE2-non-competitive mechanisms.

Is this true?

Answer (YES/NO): NO